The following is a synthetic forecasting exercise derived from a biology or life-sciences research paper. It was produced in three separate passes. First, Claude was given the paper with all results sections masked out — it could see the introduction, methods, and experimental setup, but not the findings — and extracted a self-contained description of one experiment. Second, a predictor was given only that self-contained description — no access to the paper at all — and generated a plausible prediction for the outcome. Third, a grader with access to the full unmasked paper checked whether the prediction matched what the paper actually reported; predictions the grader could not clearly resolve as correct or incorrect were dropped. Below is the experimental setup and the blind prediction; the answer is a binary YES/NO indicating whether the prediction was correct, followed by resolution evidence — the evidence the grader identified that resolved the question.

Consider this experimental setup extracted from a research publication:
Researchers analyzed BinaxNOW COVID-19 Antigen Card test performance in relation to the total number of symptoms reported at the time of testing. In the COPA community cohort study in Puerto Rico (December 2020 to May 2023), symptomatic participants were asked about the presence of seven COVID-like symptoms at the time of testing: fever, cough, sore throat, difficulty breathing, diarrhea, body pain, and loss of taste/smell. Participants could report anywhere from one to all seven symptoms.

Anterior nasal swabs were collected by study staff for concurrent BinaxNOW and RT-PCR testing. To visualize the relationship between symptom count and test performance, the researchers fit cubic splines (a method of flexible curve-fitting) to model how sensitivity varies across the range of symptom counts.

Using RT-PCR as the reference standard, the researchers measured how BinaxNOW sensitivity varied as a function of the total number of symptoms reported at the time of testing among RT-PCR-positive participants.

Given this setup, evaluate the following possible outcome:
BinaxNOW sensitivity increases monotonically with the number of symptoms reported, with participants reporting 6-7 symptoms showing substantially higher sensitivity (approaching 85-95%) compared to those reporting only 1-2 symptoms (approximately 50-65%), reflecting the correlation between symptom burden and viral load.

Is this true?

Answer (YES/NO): NO